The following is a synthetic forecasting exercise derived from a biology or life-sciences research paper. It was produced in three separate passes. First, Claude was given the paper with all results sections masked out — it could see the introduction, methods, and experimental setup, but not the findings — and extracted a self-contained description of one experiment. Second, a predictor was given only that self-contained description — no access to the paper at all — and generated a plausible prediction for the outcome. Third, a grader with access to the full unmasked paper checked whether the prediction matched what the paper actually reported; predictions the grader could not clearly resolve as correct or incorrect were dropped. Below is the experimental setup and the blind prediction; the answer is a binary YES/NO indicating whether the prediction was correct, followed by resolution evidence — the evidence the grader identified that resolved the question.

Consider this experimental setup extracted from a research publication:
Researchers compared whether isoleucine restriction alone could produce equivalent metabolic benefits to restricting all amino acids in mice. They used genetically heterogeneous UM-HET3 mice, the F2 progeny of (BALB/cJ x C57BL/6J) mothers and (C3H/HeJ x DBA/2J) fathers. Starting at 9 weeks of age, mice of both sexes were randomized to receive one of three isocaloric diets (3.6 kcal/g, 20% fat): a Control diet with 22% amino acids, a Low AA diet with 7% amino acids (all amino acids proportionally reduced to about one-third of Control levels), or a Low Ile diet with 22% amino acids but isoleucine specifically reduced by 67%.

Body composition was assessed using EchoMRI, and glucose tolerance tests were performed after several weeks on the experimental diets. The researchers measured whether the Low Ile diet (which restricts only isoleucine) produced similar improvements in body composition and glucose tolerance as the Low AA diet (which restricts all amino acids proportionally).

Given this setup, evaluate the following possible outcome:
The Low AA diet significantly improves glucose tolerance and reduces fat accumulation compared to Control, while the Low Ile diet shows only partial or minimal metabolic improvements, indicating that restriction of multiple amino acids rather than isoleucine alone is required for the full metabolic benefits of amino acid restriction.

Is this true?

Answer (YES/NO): NO